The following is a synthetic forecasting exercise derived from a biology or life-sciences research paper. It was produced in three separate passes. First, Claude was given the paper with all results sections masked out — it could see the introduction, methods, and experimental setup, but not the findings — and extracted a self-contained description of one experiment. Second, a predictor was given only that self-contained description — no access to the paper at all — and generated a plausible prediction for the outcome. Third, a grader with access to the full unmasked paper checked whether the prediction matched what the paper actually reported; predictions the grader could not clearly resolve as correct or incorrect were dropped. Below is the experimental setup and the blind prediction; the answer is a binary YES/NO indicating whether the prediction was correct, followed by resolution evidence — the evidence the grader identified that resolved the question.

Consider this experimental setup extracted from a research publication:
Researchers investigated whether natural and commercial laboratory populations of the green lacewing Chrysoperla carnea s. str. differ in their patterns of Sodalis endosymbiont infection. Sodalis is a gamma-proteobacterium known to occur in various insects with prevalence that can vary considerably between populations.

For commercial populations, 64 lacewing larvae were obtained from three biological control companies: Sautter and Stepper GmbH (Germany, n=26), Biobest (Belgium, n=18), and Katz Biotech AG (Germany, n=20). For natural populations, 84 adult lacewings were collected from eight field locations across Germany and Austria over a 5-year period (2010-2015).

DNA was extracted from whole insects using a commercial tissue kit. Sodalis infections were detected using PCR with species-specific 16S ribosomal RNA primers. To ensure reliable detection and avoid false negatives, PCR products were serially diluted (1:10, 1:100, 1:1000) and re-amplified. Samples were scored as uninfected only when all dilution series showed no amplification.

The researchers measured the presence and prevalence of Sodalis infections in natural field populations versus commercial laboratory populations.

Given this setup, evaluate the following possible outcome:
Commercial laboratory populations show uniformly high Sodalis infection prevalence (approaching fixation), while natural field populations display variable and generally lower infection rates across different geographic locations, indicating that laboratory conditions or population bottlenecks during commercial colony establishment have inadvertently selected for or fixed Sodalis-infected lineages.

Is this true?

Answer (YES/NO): NO